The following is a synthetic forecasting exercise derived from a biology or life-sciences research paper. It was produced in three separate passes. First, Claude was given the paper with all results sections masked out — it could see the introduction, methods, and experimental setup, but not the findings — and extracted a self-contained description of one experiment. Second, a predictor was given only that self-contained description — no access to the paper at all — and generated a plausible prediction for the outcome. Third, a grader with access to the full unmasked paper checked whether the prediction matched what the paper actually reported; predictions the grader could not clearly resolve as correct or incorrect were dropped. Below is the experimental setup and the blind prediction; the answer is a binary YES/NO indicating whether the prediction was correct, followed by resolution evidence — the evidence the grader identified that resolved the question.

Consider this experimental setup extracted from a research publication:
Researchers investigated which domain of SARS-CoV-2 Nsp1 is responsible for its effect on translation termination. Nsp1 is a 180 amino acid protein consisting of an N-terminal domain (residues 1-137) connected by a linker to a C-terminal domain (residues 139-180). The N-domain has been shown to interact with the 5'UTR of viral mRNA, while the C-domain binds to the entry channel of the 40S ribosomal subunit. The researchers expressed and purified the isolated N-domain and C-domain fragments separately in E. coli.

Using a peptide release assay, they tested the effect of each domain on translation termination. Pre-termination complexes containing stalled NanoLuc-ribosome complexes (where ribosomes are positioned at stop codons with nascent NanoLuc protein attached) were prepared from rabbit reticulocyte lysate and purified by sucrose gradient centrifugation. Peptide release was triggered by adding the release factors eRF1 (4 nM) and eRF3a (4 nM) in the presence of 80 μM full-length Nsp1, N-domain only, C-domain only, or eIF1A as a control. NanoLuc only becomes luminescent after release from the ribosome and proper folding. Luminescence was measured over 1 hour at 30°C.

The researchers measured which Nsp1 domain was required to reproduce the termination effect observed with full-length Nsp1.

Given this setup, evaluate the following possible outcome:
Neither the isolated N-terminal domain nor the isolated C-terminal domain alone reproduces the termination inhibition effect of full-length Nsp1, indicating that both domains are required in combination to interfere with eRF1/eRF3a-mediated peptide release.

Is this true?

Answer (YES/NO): NO